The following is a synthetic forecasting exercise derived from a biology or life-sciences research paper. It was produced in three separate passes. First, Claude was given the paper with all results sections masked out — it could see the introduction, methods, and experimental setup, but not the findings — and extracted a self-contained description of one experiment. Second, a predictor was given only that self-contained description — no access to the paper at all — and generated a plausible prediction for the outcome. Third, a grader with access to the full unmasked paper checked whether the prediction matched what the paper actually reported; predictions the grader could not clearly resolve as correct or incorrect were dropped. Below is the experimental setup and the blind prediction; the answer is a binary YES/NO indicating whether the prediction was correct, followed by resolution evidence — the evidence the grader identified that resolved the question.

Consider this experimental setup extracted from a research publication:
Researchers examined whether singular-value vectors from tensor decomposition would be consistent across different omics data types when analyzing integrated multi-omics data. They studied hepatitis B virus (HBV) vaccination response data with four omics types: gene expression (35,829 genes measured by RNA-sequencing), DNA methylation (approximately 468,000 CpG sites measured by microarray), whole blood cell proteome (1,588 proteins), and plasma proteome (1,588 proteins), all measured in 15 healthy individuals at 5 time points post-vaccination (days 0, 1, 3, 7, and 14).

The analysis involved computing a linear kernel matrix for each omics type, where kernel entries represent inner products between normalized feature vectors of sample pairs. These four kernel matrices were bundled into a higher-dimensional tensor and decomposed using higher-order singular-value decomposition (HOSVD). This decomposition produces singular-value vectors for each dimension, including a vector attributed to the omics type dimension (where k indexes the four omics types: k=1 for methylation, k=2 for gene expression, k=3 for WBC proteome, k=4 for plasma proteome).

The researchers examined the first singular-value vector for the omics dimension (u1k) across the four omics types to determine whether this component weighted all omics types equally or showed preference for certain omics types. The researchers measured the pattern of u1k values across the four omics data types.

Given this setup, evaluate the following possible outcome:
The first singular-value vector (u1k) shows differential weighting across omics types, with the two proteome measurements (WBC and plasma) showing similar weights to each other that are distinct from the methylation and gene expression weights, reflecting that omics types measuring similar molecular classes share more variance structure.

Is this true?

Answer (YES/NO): NO